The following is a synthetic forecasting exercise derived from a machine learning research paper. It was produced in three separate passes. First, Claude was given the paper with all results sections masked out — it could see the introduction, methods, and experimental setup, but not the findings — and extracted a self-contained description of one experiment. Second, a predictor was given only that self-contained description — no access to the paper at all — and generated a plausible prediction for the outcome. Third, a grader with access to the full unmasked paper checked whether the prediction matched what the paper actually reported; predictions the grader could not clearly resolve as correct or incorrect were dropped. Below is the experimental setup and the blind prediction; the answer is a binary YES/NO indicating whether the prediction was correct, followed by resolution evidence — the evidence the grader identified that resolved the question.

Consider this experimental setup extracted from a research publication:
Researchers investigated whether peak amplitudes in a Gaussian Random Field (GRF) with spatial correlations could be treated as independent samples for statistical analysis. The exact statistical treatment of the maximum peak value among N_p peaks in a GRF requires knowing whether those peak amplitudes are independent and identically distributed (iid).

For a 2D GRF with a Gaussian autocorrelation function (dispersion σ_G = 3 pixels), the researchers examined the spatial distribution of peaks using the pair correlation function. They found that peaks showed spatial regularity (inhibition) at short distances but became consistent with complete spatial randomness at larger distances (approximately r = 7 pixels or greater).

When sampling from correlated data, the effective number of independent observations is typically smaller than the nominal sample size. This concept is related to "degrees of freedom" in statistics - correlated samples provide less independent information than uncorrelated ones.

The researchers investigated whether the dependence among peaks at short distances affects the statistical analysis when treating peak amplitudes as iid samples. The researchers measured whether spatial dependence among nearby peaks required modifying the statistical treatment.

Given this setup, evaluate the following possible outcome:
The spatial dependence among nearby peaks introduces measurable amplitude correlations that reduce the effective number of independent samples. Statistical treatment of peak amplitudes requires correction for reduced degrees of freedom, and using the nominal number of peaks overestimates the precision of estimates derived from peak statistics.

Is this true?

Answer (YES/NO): YES